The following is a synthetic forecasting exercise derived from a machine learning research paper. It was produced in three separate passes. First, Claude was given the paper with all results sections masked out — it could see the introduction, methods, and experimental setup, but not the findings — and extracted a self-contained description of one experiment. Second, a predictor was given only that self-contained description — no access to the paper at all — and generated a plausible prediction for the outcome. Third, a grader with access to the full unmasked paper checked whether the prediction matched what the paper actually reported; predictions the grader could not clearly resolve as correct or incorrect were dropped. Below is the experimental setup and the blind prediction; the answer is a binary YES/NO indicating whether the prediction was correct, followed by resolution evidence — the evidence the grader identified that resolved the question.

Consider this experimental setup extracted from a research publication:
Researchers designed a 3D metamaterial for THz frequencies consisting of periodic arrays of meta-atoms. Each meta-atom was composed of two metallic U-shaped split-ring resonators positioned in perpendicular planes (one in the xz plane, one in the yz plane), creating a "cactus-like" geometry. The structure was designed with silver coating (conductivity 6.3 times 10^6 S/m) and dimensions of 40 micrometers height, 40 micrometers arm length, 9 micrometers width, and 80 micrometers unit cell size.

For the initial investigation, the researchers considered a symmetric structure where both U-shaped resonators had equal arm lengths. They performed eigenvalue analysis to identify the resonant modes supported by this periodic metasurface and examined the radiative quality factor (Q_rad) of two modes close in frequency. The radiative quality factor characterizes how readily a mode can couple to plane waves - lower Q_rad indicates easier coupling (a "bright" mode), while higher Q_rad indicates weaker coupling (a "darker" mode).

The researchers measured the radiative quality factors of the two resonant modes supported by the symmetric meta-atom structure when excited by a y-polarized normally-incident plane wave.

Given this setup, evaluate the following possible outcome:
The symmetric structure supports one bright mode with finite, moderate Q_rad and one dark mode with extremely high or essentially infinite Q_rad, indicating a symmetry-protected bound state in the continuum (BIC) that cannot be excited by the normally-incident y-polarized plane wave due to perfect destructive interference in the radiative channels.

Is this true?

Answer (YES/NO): YES